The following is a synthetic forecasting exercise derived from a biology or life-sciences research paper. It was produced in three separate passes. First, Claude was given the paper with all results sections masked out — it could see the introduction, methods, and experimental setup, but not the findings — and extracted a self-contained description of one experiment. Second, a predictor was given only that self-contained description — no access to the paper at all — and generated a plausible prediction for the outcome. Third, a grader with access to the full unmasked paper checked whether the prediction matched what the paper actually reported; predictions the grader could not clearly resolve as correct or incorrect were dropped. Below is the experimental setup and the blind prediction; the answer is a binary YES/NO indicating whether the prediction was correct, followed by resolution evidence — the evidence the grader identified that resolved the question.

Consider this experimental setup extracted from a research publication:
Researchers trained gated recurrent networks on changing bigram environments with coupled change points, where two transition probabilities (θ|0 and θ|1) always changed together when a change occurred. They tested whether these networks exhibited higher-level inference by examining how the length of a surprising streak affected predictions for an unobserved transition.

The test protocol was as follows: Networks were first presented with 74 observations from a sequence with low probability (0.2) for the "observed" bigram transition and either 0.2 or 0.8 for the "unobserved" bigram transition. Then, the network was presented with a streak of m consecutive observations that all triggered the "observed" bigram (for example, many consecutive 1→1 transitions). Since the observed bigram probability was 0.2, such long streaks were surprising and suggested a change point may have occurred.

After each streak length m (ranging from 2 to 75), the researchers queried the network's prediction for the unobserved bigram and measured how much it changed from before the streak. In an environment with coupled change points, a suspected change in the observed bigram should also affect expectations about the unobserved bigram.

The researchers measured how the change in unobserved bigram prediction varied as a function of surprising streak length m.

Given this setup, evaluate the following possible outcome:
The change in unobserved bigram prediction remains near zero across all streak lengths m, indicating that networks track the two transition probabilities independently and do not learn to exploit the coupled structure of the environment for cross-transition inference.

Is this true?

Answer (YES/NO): NO